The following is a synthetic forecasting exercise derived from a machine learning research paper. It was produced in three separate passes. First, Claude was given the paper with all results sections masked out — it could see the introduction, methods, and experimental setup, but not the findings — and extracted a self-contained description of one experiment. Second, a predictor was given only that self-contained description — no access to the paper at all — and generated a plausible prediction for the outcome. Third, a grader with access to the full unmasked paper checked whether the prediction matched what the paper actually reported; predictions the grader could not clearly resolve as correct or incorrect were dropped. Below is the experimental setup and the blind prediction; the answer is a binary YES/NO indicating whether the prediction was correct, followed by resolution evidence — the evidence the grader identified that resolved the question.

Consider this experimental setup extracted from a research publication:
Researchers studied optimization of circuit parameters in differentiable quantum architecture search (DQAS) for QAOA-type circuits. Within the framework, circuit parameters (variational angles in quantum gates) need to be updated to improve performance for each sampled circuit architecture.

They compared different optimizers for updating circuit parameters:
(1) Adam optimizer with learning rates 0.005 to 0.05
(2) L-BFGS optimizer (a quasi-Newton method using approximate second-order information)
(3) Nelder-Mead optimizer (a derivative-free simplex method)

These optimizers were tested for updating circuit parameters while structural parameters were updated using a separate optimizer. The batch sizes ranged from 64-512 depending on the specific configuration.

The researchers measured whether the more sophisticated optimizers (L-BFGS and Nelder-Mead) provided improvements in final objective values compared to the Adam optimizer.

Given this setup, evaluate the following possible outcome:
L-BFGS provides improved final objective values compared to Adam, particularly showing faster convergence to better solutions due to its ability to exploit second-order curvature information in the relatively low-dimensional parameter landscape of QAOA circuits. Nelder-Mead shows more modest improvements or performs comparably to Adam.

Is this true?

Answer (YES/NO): NO